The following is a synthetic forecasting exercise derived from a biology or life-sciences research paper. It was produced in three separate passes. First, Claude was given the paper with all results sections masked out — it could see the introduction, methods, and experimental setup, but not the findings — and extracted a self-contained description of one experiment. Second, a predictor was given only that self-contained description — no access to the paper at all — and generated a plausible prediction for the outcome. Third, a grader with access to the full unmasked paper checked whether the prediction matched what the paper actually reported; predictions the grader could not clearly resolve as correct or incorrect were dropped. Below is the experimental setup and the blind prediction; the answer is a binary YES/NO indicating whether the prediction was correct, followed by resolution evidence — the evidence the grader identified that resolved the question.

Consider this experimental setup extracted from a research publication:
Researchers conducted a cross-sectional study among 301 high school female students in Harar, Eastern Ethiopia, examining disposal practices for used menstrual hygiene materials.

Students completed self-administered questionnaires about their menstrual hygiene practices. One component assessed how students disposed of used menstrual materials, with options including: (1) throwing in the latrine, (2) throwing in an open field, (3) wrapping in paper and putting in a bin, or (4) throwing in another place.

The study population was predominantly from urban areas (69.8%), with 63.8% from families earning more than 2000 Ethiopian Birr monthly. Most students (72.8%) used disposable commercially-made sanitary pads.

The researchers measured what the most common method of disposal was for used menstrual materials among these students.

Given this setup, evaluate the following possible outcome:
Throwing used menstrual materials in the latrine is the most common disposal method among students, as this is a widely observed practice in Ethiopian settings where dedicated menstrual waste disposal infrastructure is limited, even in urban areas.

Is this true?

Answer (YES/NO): YES